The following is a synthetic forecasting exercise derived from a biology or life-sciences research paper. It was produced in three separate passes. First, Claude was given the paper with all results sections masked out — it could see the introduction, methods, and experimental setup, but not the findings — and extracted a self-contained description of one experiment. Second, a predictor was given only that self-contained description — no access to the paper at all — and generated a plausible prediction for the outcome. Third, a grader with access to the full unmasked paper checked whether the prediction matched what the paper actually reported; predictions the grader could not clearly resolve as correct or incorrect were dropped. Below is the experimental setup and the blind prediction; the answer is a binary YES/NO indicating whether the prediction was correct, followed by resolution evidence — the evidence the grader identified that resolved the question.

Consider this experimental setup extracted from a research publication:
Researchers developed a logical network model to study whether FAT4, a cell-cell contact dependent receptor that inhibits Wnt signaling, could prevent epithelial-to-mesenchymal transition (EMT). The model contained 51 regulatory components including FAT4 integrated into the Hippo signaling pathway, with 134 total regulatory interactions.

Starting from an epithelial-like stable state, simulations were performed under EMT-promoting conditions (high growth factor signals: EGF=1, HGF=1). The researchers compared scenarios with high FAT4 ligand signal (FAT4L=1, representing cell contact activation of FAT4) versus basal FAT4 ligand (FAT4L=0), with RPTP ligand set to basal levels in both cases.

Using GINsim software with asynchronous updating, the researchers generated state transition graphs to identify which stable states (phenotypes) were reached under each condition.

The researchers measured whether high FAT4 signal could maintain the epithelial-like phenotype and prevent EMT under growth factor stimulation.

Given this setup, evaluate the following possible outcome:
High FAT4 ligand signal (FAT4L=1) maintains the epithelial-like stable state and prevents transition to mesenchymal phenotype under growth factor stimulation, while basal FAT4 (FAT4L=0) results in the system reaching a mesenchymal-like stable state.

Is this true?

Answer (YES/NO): YES